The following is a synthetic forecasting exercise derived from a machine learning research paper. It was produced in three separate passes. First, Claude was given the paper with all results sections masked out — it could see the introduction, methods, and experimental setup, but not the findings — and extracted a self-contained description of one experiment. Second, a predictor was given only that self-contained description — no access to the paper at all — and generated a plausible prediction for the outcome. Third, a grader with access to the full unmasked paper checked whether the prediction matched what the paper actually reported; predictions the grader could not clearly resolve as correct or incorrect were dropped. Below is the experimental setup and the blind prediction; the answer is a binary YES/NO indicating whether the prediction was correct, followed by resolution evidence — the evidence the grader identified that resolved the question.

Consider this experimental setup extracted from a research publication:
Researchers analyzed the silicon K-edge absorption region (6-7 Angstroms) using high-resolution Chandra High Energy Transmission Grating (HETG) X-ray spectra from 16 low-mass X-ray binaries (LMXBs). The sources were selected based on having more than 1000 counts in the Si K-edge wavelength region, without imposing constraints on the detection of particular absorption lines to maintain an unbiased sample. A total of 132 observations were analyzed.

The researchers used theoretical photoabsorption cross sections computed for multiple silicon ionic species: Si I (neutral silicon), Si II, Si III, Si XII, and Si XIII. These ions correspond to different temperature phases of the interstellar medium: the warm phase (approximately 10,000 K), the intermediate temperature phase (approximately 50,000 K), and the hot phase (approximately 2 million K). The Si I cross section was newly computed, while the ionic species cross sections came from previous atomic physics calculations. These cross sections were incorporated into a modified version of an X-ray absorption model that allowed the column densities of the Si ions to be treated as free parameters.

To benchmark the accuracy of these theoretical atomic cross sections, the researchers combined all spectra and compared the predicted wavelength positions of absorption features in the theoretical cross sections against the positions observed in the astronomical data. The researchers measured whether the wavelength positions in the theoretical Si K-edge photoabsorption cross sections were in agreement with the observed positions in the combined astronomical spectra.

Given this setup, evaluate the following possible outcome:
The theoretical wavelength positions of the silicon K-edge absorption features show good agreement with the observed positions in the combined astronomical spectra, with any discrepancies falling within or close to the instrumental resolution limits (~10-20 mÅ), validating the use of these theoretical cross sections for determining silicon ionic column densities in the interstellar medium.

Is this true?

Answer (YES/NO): YES